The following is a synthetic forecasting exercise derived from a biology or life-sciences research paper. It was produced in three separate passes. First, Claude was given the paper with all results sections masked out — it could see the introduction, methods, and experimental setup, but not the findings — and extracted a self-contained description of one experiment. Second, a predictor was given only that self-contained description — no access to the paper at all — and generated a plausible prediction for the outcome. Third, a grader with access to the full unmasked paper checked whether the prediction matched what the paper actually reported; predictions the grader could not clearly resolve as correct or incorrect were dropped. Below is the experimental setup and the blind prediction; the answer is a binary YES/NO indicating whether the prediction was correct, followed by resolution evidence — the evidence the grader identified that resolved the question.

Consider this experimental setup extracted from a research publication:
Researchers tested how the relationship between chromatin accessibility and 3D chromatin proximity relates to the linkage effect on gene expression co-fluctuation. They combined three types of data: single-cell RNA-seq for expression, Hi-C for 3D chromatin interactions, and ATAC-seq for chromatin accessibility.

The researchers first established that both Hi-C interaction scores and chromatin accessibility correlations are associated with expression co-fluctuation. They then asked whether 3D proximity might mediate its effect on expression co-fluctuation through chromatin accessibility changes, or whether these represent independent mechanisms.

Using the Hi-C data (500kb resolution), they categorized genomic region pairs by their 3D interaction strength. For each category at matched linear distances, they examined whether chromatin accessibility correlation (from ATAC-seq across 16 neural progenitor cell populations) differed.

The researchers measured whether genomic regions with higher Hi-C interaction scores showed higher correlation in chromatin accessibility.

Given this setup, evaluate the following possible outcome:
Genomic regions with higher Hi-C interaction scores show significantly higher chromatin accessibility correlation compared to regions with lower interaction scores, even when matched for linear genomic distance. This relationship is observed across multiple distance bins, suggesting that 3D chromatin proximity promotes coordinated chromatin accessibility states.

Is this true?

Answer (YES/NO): NO